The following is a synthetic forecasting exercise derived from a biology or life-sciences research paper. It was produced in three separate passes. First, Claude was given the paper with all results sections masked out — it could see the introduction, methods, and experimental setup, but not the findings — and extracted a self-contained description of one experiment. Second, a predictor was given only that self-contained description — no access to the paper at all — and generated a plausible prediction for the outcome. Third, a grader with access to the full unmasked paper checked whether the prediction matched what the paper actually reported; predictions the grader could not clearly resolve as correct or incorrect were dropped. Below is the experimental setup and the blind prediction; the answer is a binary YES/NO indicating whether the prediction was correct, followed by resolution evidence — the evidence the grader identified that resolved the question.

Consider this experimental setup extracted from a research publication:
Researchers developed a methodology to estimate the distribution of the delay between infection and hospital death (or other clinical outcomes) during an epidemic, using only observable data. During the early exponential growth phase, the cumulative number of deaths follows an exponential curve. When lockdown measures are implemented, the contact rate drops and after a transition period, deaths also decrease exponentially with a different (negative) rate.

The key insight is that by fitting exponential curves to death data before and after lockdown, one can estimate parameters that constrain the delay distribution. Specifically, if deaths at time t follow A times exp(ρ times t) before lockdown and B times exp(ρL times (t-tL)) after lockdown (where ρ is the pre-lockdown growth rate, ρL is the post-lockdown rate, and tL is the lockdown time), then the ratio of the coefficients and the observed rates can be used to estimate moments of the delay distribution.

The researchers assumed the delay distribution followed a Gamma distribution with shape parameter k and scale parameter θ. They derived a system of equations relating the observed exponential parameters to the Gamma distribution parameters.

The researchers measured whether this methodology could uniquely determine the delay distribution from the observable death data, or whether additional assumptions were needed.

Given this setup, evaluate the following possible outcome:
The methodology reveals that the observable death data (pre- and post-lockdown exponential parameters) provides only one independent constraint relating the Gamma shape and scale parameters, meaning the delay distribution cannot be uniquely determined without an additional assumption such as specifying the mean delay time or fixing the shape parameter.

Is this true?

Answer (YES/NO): NO